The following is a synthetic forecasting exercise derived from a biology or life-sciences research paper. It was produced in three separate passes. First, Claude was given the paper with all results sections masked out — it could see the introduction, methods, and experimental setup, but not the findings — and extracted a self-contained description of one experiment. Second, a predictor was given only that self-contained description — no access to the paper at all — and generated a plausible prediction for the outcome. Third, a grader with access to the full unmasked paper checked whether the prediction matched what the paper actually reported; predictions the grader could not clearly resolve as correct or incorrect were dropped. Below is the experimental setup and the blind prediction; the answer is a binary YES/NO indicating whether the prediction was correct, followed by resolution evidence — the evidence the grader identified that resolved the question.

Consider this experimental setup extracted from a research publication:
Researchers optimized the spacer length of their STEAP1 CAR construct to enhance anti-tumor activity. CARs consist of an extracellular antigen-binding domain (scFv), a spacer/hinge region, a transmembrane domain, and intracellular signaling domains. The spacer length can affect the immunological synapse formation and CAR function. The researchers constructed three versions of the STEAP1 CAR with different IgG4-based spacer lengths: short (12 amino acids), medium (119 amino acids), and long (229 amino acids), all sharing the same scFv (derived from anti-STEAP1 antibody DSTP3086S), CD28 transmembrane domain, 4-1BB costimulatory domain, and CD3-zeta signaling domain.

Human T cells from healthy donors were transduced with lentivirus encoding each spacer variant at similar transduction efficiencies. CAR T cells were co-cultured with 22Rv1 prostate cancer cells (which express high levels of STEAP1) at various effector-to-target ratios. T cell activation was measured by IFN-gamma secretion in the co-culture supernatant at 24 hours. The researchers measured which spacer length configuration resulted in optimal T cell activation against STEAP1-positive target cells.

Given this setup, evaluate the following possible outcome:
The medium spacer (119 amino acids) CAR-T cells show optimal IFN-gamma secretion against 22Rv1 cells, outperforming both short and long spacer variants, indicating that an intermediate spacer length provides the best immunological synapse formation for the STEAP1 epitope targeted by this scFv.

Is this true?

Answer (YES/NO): NO